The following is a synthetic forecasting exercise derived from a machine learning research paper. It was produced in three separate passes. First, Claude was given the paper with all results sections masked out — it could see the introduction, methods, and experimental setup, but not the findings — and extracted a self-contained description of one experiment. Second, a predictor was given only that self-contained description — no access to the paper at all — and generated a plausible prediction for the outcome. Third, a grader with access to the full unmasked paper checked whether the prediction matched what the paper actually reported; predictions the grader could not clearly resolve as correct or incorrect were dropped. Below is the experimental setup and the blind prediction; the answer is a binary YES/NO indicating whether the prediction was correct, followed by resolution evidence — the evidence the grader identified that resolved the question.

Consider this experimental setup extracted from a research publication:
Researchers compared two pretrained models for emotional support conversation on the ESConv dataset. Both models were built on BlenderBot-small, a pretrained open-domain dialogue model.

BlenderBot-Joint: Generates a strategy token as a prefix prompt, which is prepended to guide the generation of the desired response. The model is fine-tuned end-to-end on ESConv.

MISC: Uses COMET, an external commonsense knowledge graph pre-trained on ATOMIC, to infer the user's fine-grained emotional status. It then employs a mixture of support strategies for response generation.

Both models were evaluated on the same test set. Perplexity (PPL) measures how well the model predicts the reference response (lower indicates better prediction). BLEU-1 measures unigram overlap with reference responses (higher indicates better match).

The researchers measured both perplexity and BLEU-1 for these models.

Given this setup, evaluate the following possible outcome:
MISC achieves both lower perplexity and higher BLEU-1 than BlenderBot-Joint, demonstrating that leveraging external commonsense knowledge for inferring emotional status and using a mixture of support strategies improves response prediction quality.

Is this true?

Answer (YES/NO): NO